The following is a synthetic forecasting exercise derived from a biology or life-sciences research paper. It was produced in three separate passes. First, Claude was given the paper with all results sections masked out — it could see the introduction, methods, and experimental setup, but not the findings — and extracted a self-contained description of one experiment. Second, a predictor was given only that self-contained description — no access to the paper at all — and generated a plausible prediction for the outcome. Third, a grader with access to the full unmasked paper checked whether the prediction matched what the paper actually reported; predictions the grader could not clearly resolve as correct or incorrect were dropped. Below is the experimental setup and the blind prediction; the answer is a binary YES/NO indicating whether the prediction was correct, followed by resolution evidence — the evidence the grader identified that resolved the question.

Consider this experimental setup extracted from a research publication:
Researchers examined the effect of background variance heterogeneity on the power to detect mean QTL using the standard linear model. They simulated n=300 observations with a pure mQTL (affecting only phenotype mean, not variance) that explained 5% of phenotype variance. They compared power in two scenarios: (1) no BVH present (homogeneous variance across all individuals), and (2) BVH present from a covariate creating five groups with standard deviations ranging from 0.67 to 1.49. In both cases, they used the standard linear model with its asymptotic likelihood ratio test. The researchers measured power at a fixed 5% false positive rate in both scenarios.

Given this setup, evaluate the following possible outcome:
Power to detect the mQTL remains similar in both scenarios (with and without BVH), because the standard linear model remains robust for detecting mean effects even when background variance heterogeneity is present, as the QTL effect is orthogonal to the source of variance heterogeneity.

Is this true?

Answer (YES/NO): YES